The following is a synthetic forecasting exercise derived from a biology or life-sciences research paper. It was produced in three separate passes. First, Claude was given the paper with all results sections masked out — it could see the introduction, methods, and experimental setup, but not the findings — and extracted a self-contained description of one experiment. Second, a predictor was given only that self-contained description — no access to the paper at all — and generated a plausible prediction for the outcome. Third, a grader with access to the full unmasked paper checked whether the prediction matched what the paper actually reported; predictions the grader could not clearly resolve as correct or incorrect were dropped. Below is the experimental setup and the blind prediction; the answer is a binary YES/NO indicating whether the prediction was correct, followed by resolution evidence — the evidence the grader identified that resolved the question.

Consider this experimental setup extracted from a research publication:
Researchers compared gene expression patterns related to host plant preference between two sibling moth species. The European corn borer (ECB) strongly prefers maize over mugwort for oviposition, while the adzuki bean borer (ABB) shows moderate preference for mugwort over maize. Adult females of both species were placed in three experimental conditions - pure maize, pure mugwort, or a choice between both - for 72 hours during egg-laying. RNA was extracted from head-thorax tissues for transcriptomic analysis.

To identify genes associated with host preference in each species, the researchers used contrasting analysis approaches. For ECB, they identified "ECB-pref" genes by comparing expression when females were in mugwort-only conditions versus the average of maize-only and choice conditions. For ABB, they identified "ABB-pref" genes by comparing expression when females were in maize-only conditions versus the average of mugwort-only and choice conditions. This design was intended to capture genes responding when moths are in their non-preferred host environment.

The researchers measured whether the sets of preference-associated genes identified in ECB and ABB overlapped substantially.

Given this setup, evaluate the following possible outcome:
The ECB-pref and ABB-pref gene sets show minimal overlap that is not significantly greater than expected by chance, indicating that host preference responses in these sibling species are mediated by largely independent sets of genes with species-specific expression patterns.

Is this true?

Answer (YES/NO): YES